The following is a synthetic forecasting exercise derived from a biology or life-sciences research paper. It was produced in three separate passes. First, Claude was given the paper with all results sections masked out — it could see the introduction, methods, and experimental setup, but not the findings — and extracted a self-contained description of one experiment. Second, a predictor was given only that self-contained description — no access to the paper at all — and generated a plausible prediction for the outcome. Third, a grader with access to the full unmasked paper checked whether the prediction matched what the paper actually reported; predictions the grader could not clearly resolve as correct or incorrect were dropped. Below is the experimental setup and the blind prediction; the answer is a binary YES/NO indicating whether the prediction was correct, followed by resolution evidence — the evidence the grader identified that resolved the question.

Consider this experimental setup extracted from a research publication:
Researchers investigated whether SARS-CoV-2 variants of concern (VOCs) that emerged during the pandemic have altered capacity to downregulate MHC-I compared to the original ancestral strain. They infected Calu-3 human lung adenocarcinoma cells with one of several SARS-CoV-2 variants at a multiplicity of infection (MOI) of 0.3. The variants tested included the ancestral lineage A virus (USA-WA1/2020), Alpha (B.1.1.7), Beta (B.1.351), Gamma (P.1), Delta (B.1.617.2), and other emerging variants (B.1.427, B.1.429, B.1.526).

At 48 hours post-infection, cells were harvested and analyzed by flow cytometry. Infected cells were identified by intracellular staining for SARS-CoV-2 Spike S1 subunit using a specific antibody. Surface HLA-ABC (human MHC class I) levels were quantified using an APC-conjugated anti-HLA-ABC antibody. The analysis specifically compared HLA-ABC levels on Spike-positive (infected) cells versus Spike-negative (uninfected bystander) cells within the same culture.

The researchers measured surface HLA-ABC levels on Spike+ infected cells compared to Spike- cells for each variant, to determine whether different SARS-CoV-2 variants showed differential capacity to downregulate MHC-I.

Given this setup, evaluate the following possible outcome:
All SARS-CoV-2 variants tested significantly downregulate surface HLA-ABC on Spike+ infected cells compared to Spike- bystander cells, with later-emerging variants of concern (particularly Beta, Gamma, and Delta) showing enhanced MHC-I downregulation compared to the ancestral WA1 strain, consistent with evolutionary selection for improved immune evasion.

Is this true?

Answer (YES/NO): NO